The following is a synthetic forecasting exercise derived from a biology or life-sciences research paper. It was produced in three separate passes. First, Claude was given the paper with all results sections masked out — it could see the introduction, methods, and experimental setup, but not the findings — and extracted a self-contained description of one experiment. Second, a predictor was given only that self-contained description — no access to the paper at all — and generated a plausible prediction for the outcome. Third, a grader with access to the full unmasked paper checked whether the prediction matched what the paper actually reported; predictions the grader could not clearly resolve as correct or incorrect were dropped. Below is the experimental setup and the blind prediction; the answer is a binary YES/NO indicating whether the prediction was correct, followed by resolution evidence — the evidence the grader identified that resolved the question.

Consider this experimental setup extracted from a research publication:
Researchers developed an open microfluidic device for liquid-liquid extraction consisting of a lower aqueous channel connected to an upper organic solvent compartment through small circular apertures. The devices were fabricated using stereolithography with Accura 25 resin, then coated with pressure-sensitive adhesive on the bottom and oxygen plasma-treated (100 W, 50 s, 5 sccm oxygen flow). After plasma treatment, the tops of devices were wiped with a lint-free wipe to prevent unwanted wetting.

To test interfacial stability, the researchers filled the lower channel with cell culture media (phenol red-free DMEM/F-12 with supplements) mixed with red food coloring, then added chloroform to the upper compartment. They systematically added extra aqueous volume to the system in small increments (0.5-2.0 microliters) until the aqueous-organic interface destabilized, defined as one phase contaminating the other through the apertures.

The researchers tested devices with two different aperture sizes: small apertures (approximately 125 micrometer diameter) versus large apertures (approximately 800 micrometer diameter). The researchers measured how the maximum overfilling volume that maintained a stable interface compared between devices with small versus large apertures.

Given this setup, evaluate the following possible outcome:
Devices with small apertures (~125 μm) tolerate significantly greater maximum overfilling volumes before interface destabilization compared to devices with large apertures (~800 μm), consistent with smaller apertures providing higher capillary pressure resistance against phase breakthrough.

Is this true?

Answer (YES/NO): YES